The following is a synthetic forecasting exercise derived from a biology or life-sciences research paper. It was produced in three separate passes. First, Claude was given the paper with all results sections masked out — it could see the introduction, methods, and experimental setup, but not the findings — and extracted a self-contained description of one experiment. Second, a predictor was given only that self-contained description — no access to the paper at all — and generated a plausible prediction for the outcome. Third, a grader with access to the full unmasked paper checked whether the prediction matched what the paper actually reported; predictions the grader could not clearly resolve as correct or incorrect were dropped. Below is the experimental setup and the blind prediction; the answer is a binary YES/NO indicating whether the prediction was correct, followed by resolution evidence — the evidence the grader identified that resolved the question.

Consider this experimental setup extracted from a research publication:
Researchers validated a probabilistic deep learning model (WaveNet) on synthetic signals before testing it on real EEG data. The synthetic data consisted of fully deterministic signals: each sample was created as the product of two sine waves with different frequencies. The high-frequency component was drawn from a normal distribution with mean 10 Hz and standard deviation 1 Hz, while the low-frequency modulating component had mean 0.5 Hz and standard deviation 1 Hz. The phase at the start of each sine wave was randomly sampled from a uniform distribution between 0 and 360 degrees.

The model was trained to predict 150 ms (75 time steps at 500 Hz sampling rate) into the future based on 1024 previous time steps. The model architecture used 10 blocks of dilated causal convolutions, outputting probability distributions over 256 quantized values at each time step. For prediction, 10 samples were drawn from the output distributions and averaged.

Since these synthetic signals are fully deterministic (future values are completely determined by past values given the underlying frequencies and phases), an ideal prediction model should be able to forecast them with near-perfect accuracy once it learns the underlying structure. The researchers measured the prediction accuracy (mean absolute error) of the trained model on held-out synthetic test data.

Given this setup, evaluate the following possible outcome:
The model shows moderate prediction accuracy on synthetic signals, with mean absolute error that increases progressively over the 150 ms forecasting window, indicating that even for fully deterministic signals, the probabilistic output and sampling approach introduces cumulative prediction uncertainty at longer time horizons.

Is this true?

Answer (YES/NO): NO